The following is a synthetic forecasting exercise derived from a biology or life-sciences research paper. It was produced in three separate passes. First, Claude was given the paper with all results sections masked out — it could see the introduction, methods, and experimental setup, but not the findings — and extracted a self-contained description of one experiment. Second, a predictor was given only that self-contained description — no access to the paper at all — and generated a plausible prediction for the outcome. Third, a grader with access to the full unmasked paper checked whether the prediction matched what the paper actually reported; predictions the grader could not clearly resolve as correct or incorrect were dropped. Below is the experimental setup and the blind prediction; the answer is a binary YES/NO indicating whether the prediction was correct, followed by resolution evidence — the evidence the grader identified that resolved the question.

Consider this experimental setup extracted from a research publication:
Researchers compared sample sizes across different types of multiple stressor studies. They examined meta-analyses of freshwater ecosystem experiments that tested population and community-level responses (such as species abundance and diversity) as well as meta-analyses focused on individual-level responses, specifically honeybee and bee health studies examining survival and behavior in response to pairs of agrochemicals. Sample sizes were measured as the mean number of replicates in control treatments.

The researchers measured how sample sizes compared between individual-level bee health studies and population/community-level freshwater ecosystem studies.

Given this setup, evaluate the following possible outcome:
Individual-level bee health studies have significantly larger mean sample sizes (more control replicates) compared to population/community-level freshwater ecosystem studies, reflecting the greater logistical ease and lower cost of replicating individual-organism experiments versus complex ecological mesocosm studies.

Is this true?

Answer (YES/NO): YES